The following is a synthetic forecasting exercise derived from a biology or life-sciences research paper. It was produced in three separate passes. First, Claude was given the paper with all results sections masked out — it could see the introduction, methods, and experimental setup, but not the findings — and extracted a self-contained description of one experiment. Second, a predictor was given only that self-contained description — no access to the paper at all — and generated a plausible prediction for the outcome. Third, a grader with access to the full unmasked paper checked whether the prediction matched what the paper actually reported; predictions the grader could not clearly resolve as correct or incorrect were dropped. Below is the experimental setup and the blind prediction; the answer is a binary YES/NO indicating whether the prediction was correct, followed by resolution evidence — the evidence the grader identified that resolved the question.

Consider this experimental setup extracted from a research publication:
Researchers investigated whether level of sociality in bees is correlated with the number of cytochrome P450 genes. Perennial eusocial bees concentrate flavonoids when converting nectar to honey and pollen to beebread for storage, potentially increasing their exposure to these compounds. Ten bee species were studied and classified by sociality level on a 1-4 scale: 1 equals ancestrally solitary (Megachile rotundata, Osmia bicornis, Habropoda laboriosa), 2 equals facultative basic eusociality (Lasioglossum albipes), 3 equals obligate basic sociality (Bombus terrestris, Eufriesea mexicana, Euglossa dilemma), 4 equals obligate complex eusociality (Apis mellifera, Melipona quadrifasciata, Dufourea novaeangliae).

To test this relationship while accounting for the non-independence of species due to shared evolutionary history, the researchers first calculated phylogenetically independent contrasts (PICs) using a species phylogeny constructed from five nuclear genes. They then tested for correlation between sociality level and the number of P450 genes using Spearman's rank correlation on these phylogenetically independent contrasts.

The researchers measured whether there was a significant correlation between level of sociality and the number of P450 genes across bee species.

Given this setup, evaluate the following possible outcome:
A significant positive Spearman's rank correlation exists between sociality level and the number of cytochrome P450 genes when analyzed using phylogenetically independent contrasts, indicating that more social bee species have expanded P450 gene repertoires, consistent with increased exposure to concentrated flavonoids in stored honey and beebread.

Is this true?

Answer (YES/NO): NO